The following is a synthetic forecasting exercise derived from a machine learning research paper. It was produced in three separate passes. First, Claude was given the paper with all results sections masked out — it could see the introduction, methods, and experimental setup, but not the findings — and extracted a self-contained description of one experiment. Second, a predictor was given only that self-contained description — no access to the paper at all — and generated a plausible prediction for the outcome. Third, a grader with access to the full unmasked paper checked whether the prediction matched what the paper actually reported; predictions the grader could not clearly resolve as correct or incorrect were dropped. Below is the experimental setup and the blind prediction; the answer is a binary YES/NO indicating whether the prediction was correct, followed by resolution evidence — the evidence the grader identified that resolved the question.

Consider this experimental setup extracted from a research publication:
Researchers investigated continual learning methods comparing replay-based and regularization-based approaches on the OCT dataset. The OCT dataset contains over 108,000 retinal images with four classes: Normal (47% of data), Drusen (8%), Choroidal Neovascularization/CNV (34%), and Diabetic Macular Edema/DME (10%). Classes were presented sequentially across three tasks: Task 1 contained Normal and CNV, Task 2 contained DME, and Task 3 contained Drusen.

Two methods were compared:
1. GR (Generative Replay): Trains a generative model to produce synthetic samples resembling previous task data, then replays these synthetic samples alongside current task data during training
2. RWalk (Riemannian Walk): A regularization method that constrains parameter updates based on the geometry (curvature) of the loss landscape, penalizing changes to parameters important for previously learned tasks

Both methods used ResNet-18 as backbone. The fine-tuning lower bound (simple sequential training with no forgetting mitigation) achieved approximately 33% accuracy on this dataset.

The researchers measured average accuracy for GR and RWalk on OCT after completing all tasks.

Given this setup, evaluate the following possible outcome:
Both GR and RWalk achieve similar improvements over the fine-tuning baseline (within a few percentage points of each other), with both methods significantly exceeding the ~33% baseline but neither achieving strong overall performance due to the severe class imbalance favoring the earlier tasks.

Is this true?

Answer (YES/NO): NO